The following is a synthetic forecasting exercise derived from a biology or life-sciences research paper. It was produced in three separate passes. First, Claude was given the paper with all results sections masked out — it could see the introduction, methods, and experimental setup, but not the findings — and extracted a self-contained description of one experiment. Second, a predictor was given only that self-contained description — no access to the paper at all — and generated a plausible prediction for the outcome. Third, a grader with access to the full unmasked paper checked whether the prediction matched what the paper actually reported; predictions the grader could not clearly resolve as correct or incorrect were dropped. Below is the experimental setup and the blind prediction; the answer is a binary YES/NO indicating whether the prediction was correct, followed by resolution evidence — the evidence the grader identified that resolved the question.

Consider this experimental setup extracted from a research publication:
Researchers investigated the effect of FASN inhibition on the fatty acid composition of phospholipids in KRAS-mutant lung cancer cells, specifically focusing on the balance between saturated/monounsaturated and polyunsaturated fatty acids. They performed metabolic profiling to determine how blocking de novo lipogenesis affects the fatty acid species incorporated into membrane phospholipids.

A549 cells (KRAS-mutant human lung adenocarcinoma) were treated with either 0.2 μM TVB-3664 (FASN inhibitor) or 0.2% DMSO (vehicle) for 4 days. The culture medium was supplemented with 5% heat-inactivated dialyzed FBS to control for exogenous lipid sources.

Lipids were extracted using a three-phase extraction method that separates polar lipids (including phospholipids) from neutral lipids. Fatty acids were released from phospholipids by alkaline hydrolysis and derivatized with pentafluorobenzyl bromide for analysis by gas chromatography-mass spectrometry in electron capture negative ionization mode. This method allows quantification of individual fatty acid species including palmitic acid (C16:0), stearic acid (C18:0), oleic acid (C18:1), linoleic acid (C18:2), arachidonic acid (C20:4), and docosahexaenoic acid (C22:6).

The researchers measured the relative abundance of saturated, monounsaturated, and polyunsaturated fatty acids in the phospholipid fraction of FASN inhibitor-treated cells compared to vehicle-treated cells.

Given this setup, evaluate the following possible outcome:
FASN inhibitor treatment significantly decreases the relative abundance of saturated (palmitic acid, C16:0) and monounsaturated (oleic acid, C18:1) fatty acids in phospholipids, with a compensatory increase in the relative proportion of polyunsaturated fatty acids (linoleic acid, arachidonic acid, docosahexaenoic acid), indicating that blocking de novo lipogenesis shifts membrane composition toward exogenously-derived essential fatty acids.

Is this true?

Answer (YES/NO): YES